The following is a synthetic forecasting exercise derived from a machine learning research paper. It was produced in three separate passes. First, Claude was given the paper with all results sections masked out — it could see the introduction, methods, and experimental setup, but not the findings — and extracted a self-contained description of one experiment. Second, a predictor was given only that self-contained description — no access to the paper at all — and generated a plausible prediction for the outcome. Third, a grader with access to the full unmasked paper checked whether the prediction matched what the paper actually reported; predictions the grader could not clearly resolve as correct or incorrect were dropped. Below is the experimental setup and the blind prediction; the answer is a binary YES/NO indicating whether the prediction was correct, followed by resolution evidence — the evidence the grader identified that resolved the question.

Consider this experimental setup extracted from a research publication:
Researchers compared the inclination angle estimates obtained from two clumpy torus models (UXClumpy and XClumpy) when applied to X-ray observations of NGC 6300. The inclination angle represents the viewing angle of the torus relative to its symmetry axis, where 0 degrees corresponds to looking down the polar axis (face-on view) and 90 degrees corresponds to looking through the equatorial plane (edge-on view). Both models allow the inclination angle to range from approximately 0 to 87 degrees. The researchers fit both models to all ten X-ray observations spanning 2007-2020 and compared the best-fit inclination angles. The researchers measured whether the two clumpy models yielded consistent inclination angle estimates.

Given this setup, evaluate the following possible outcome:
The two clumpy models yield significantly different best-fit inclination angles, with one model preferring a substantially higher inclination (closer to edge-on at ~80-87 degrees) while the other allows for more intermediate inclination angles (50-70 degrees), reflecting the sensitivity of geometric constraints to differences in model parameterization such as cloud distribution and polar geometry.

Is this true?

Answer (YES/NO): NO